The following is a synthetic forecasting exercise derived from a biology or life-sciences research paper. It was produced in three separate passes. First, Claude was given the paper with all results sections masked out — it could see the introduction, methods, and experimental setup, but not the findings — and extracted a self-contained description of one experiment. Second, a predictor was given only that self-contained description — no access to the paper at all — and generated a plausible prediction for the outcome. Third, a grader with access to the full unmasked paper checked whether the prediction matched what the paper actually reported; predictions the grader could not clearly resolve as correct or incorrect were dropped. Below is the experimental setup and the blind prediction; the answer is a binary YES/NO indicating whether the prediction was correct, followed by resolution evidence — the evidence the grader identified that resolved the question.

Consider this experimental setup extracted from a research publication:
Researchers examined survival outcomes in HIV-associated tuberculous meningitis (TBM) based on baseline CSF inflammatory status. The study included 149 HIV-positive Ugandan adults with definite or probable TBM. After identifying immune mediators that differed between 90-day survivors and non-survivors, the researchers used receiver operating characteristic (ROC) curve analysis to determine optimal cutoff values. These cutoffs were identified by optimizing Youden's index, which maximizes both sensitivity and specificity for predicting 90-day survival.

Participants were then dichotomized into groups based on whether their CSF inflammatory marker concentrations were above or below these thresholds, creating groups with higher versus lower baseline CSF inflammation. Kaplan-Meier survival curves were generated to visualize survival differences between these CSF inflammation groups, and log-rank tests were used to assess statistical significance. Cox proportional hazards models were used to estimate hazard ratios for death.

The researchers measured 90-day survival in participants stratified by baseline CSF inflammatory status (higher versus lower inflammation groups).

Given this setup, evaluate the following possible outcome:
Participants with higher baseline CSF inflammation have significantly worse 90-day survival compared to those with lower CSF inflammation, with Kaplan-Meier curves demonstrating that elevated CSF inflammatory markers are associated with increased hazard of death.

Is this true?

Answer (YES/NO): NO